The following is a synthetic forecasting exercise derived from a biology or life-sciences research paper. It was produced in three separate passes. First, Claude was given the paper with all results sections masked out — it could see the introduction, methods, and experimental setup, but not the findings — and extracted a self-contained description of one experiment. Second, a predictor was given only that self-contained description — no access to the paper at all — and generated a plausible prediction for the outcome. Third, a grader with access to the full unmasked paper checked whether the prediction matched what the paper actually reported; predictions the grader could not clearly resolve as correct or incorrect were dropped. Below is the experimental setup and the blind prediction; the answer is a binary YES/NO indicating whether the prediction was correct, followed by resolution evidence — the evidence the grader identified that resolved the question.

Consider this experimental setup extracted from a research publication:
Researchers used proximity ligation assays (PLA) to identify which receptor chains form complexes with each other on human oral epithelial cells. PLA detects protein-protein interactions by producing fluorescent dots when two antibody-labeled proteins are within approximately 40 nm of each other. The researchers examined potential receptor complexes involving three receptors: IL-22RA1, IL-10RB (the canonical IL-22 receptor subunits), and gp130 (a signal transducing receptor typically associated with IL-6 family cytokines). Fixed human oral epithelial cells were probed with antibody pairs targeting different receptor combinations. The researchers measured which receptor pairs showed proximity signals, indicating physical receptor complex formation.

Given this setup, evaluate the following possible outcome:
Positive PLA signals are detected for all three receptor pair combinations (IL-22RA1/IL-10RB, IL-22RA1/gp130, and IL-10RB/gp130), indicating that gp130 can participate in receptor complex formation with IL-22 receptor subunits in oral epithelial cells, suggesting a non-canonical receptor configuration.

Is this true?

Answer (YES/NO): YES